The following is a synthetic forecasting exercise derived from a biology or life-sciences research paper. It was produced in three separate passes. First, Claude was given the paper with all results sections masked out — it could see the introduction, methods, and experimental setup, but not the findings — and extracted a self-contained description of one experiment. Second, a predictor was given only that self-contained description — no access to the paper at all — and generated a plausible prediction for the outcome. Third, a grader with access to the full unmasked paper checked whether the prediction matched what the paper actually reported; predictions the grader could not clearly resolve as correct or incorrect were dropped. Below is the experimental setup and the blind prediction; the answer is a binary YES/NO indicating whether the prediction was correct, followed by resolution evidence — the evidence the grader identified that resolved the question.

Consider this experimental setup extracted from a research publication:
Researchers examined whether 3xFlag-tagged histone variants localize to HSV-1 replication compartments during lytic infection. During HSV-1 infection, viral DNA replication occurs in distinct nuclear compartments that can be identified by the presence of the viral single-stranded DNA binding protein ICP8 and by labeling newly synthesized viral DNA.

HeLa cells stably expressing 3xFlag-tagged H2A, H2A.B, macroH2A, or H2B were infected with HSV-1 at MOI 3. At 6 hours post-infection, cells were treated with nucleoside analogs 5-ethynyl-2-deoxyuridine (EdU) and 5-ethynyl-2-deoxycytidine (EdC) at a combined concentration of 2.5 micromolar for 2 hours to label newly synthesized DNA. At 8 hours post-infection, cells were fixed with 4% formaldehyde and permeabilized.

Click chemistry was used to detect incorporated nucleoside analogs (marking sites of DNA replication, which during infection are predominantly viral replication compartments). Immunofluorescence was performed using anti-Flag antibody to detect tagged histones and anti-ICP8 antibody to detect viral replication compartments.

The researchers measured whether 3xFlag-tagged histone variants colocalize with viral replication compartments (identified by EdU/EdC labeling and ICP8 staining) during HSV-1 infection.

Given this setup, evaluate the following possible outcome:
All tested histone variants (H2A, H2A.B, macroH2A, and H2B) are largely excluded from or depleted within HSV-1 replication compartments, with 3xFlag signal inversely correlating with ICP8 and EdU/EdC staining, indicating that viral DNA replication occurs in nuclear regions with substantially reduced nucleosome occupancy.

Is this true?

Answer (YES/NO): NO